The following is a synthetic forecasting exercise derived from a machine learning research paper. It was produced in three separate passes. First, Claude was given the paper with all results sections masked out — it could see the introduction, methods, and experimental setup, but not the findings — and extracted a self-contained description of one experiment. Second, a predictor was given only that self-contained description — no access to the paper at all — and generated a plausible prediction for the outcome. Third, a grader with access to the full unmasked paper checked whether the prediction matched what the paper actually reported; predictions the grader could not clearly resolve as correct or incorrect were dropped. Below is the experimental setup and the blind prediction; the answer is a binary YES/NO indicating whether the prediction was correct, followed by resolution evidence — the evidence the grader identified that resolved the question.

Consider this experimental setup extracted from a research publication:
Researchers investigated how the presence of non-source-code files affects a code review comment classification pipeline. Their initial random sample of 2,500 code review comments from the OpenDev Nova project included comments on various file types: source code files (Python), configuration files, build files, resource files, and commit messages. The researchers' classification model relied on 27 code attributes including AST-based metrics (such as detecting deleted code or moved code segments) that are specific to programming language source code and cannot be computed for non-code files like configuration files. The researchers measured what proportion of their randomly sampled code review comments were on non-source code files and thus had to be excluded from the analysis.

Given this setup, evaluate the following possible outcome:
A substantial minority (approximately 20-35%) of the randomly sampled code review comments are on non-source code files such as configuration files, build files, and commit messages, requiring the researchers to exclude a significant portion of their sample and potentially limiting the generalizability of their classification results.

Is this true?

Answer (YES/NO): YES